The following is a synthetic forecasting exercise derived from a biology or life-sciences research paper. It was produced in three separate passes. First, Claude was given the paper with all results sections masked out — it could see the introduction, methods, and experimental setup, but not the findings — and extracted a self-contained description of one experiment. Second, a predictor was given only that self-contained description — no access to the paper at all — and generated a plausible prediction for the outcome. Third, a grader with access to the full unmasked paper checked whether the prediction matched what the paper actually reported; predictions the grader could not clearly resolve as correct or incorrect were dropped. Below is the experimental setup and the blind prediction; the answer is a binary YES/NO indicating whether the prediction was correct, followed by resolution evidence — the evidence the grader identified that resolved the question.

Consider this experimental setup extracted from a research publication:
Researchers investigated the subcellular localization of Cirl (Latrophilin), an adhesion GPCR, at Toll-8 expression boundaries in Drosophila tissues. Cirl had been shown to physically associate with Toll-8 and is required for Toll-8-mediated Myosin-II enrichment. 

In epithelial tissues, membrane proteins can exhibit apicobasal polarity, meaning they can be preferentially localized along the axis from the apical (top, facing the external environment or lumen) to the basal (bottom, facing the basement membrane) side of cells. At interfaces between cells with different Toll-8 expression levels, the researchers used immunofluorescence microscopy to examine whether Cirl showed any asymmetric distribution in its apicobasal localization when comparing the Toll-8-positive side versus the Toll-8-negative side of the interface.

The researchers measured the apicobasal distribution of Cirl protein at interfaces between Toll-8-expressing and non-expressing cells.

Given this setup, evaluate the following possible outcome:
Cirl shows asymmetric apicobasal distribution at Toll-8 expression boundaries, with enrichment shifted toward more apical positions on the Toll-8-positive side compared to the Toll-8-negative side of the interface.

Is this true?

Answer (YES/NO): YES